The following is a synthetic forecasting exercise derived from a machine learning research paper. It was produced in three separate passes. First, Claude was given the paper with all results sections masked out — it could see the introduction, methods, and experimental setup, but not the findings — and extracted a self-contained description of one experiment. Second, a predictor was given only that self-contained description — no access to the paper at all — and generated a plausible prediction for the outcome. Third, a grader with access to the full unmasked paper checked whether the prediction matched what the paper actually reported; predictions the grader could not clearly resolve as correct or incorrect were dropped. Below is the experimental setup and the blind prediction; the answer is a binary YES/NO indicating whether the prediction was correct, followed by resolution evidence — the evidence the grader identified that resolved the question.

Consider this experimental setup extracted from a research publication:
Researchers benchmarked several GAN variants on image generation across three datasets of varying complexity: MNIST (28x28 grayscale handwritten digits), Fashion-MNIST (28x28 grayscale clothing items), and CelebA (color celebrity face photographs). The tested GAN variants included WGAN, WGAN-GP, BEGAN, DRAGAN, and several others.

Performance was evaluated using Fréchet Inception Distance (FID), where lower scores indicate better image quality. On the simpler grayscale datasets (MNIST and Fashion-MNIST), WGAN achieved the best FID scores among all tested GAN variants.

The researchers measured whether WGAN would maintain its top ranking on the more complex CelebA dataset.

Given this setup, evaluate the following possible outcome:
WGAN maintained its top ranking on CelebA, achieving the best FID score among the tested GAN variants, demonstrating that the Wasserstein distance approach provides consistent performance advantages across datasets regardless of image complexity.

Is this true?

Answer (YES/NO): NO